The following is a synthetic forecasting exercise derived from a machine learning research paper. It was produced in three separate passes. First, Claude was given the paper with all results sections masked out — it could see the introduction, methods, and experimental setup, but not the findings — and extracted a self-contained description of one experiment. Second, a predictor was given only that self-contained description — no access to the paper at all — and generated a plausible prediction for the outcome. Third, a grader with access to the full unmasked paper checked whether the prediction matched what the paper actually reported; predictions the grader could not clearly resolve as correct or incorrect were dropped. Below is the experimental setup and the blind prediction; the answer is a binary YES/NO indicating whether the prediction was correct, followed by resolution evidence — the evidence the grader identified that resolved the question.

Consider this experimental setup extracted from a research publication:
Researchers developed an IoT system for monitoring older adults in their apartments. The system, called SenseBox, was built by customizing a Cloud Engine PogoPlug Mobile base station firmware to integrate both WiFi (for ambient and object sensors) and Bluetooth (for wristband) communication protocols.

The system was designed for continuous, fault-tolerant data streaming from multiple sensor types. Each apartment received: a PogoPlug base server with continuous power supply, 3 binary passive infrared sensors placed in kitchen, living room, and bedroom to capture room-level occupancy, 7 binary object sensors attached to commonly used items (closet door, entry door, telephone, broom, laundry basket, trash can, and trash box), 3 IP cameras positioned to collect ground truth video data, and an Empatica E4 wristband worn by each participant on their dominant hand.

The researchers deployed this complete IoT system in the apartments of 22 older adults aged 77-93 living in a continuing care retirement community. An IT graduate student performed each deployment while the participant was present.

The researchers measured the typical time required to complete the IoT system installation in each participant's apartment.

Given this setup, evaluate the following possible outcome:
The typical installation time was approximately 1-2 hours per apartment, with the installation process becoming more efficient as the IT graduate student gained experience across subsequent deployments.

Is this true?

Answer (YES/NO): NO